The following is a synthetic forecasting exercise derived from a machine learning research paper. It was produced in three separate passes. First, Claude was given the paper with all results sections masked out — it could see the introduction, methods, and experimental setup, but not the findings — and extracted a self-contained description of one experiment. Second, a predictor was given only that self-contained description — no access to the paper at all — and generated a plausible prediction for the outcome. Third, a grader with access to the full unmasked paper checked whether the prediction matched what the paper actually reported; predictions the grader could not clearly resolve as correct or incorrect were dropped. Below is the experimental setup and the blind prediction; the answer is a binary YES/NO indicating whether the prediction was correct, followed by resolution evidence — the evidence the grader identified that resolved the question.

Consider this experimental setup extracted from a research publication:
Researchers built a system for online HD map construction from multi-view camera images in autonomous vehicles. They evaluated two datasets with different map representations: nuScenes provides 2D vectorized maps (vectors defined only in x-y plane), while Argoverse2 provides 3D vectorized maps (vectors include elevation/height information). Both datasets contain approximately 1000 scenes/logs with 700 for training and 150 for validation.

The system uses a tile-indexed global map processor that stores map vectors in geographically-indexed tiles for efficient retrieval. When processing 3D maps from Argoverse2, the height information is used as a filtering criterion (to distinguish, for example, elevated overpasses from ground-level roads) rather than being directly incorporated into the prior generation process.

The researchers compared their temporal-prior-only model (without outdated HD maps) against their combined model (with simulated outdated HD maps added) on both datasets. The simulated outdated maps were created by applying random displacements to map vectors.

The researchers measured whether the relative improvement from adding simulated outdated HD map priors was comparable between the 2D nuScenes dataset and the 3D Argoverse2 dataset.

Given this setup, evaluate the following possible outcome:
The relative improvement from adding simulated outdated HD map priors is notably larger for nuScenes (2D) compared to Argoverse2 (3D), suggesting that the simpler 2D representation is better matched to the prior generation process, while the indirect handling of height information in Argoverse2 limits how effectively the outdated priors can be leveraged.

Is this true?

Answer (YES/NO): NO